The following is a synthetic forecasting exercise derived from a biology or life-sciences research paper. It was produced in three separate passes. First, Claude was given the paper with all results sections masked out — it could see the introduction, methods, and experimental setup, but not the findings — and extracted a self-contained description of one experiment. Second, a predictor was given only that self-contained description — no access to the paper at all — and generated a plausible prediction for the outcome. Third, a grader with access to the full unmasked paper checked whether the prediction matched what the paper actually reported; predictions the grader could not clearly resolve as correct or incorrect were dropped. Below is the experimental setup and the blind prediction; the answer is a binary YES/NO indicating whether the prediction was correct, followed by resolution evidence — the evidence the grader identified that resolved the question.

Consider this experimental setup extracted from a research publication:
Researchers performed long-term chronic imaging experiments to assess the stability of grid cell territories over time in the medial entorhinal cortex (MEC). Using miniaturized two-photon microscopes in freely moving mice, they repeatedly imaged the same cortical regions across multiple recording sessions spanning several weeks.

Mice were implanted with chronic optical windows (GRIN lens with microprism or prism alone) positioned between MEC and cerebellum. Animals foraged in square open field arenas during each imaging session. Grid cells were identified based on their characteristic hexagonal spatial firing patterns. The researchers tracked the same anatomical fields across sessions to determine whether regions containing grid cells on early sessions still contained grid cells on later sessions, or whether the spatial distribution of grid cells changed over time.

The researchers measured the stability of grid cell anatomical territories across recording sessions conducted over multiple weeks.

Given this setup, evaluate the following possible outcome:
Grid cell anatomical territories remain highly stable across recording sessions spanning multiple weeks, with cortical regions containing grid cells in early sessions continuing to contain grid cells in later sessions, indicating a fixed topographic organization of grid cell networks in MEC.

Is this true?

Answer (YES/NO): YES